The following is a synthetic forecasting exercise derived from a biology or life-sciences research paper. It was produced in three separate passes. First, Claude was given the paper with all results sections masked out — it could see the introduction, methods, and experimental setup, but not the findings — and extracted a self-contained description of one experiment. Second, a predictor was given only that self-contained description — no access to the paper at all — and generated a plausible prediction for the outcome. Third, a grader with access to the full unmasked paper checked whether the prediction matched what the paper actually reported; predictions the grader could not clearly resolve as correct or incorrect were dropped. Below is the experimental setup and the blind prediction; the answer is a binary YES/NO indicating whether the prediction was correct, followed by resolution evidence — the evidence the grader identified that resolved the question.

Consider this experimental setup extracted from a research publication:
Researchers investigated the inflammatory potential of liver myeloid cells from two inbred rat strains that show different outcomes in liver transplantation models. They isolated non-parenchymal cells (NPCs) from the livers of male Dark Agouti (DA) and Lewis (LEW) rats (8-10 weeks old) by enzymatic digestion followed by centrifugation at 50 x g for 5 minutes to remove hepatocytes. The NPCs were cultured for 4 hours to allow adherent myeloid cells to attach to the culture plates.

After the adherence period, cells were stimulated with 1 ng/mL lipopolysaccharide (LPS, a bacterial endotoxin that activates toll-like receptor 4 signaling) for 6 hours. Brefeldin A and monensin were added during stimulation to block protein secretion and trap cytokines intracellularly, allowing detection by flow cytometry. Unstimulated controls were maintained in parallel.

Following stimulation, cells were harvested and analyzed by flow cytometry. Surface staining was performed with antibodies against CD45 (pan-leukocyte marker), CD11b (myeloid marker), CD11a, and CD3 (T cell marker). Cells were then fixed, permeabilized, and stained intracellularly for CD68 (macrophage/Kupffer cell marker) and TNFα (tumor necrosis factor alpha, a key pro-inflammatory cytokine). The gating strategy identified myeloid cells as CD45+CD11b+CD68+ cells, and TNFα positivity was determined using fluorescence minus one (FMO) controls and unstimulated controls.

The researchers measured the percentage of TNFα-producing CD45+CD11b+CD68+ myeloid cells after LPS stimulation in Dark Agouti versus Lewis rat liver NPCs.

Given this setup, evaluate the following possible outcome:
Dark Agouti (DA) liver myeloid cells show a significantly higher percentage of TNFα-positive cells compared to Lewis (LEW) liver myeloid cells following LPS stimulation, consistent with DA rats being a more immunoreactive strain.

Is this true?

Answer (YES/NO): NO